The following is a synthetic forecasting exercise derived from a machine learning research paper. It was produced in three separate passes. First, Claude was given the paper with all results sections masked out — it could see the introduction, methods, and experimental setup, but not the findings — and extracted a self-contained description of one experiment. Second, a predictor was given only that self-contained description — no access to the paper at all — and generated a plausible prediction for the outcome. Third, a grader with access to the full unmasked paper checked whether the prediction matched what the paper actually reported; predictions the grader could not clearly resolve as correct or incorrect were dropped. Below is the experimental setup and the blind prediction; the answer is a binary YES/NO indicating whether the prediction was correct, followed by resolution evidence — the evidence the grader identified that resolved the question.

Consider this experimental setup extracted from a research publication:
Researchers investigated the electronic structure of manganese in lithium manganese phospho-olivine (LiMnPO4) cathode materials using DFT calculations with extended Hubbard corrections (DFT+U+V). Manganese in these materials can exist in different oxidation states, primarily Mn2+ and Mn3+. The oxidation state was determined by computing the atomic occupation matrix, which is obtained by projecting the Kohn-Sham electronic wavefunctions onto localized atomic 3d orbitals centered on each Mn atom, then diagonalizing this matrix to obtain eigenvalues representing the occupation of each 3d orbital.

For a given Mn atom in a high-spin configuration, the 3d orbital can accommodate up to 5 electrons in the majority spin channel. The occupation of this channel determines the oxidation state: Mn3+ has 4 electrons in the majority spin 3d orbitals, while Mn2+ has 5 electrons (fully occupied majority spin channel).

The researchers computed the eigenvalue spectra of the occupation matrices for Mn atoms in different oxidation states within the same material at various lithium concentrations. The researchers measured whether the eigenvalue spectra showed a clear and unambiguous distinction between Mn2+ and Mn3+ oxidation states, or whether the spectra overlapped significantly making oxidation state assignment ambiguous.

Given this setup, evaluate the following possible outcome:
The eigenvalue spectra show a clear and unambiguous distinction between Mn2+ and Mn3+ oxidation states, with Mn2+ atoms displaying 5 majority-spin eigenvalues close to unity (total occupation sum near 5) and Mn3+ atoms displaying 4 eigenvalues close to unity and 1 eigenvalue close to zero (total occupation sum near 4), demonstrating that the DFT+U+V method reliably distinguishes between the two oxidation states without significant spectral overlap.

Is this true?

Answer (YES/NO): NO